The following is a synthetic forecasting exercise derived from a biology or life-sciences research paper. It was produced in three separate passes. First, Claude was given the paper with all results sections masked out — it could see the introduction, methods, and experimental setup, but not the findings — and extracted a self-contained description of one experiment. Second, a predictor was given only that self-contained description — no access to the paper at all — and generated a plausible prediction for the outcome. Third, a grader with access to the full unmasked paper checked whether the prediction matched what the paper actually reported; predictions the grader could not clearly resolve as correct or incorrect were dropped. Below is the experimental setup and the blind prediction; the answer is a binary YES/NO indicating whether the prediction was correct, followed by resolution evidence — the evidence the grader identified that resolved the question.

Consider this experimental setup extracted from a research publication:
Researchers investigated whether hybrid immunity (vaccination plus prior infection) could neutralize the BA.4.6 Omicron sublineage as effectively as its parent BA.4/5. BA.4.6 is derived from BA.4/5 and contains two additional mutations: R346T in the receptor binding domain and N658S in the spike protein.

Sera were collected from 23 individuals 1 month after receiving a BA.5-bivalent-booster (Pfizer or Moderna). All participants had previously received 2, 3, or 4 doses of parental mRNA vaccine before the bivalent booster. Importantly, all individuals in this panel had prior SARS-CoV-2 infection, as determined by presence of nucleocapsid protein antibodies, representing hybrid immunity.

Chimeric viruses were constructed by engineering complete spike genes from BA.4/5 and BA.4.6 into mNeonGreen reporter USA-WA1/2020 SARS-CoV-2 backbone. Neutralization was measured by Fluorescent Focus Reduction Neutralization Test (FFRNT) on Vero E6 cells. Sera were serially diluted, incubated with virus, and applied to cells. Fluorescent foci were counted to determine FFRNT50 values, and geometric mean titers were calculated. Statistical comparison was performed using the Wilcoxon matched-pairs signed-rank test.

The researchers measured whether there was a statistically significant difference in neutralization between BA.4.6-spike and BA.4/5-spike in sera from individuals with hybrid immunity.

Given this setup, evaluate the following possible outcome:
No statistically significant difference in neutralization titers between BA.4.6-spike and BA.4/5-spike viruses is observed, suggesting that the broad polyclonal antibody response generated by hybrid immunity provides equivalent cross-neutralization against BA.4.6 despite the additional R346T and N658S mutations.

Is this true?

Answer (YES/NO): NO